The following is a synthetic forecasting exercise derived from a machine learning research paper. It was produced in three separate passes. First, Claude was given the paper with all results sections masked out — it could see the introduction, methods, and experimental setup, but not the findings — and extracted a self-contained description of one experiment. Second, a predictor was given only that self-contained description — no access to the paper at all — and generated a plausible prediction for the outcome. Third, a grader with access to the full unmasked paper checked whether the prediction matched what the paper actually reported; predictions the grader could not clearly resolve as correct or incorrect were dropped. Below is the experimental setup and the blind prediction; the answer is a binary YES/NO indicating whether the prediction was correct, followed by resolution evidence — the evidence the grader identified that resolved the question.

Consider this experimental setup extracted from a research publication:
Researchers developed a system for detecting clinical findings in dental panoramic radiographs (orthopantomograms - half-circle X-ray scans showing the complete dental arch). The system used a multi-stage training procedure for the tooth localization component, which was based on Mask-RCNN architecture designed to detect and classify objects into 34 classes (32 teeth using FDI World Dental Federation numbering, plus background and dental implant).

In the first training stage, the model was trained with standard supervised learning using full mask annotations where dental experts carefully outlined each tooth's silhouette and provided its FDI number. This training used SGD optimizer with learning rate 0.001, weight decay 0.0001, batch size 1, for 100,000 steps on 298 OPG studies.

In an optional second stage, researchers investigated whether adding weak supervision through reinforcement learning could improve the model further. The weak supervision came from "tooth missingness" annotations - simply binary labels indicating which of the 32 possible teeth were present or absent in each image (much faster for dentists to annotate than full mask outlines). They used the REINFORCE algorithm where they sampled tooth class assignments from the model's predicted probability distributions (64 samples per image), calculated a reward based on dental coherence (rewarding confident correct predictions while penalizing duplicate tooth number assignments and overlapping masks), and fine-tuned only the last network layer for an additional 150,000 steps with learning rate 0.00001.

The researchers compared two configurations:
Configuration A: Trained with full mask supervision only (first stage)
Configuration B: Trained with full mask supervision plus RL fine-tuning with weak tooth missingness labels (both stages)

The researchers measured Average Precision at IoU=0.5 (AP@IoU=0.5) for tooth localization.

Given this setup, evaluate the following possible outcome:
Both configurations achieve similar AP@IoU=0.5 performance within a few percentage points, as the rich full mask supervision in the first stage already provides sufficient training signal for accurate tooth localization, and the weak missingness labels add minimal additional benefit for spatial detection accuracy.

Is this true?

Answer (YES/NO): YES